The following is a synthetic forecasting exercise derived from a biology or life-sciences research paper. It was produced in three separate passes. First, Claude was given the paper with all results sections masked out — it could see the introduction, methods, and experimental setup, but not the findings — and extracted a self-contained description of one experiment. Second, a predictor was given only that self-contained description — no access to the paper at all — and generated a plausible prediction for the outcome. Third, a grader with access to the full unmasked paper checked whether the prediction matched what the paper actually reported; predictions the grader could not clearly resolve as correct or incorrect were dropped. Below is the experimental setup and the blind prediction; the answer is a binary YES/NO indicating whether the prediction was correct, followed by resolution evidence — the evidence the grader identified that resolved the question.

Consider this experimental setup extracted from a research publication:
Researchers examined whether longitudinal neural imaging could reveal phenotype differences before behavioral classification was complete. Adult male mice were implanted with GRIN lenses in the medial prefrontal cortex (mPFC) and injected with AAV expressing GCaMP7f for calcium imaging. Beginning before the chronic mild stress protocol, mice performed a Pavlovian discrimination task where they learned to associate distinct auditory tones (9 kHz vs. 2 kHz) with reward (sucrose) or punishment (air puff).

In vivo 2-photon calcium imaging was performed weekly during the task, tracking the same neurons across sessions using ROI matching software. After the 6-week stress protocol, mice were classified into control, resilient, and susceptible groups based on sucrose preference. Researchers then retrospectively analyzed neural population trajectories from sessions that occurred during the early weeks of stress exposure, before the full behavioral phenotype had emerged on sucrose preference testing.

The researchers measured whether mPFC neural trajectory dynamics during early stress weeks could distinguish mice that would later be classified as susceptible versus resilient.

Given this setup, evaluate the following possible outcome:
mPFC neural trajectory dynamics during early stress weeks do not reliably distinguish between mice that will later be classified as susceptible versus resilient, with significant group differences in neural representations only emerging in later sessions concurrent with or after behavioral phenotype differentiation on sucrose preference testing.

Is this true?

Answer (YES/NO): NO